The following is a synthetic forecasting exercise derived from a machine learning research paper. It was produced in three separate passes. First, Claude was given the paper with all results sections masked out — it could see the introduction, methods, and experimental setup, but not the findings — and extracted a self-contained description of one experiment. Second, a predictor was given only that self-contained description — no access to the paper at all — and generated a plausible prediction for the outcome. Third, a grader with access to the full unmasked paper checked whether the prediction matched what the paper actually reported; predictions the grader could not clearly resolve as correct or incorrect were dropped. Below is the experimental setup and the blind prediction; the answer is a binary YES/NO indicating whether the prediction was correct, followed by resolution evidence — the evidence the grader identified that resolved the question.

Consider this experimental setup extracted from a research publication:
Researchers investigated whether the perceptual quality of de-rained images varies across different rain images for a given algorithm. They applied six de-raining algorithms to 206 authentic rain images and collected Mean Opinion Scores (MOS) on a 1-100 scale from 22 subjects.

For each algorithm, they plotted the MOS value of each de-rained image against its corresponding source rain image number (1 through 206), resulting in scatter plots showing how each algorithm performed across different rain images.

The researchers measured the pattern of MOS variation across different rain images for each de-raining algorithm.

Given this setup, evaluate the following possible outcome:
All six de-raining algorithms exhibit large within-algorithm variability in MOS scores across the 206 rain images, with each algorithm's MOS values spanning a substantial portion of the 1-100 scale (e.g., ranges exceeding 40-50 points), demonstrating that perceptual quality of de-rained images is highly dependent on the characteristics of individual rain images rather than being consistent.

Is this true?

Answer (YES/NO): YES